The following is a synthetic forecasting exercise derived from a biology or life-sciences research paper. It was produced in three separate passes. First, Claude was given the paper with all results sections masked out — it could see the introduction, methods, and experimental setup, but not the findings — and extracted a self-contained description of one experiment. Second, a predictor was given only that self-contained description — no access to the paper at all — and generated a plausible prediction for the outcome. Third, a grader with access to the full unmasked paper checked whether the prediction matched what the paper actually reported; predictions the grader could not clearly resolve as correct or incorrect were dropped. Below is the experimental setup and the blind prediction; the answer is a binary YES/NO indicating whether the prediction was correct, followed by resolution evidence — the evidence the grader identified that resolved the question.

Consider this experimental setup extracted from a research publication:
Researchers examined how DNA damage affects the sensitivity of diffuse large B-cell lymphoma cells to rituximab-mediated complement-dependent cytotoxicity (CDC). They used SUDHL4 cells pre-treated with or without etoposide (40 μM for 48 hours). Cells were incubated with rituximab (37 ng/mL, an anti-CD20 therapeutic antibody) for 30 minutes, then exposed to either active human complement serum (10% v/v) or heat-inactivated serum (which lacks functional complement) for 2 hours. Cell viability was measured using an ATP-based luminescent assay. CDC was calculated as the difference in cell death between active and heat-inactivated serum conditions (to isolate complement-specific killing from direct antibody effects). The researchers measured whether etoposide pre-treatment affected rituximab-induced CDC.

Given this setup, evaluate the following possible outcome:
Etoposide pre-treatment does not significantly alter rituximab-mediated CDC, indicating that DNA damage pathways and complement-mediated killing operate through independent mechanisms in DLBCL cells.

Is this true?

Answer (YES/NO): NO